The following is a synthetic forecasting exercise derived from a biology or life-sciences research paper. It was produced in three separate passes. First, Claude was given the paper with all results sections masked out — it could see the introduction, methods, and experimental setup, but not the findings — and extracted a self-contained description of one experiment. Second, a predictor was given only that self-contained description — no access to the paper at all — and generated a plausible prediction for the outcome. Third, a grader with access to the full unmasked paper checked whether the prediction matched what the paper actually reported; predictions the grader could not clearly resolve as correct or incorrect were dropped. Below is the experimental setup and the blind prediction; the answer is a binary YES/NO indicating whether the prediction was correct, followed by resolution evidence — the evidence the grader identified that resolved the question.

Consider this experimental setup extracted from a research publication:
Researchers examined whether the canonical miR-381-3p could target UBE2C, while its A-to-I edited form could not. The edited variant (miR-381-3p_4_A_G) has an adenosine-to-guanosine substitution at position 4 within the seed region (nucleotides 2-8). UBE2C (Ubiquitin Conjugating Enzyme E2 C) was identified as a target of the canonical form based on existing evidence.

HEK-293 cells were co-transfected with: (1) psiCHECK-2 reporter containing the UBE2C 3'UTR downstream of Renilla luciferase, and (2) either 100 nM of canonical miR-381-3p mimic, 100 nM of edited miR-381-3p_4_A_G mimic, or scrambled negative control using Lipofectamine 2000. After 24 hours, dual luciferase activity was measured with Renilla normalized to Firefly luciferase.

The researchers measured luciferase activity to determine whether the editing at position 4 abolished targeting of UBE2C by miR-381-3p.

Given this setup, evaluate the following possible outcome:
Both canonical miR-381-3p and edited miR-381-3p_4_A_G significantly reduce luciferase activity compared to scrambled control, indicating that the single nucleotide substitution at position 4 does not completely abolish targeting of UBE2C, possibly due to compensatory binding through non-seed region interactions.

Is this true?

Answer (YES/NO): NO